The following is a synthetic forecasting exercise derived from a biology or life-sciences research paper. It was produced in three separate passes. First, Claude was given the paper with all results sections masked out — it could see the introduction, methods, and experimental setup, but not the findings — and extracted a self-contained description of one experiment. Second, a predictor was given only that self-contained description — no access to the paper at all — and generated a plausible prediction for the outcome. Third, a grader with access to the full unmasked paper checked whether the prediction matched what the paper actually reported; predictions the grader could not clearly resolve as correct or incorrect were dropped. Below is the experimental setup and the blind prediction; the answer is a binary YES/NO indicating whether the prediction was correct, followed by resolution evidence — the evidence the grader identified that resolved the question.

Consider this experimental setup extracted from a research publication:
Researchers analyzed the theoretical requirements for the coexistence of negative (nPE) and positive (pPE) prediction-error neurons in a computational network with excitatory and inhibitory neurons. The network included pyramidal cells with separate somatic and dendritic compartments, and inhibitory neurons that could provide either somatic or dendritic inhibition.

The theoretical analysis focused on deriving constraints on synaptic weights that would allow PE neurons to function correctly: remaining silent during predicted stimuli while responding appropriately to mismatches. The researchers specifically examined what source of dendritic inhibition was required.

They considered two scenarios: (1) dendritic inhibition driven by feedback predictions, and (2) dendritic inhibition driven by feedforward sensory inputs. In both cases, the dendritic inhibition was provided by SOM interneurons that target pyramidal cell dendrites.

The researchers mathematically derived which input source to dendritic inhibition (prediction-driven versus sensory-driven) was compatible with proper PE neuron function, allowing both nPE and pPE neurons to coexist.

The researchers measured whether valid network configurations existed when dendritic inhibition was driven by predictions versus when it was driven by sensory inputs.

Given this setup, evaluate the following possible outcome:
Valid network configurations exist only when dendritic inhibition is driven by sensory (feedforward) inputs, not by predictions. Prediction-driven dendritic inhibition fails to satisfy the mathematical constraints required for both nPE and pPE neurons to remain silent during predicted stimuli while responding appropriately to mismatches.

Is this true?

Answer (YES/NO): YES